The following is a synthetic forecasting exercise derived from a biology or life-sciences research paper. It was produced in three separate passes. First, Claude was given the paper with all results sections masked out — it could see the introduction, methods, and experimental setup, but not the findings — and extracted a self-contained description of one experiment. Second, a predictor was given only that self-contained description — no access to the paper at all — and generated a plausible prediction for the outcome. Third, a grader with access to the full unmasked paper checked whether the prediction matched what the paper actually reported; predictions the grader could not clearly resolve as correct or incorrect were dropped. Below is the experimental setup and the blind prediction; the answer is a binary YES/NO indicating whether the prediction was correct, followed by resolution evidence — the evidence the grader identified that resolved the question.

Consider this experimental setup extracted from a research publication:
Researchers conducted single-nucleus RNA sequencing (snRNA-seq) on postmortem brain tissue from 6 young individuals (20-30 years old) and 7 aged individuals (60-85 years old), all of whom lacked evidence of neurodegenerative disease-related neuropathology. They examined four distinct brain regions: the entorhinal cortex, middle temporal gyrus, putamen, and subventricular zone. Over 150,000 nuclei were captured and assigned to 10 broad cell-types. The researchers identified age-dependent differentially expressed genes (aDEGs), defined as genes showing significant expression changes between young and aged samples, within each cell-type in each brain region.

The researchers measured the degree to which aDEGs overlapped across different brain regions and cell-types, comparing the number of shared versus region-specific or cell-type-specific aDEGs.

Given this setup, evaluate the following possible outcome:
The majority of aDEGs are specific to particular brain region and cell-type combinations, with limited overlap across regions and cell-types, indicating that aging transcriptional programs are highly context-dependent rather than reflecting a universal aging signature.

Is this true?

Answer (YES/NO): YES